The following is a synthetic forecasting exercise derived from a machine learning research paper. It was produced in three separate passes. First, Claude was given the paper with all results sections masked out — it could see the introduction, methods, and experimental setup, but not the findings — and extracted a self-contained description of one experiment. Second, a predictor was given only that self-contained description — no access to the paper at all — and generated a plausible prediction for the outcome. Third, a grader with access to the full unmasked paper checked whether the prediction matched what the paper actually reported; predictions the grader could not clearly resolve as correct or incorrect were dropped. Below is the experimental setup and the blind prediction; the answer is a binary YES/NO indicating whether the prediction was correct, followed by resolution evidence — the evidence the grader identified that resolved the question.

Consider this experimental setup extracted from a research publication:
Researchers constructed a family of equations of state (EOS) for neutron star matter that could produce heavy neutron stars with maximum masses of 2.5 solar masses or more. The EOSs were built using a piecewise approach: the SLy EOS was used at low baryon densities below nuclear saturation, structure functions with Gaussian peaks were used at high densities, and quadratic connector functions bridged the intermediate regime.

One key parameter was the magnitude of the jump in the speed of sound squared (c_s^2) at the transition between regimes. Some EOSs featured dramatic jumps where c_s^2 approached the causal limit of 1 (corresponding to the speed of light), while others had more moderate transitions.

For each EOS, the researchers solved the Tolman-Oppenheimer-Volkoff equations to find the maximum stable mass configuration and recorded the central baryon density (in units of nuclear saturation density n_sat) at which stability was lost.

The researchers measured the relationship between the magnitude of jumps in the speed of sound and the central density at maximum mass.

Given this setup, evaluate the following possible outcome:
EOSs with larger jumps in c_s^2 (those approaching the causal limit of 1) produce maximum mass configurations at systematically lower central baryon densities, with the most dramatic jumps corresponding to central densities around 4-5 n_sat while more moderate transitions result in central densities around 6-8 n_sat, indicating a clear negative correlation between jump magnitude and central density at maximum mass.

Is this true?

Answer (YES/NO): NO